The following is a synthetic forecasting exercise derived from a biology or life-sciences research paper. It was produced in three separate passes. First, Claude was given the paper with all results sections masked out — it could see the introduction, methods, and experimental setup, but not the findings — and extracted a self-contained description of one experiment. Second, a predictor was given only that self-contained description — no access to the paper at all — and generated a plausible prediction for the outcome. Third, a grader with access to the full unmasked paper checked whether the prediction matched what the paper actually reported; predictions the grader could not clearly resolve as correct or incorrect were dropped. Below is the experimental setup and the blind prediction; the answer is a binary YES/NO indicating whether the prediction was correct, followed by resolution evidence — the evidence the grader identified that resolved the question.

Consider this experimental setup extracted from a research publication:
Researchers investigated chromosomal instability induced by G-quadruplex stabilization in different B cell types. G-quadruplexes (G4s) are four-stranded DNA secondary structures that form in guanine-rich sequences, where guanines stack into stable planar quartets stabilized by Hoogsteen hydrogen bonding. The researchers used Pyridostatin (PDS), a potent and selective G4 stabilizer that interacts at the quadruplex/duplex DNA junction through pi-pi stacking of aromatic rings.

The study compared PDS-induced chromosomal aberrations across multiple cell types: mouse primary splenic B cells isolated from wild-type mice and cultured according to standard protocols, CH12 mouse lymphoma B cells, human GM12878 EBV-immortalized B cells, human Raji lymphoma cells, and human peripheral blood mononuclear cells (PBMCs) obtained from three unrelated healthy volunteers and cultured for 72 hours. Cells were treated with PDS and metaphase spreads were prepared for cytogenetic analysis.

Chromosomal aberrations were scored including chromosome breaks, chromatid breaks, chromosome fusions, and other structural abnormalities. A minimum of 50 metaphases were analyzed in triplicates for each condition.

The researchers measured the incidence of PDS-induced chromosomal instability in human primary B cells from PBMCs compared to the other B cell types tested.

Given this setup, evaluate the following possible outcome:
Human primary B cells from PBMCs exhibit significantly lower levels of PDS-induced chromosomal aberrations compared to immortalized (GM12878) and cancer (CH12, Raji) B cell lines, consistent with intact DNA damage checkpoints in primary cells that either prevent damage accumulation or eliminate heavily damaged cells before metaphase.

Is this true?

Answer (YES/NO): YES